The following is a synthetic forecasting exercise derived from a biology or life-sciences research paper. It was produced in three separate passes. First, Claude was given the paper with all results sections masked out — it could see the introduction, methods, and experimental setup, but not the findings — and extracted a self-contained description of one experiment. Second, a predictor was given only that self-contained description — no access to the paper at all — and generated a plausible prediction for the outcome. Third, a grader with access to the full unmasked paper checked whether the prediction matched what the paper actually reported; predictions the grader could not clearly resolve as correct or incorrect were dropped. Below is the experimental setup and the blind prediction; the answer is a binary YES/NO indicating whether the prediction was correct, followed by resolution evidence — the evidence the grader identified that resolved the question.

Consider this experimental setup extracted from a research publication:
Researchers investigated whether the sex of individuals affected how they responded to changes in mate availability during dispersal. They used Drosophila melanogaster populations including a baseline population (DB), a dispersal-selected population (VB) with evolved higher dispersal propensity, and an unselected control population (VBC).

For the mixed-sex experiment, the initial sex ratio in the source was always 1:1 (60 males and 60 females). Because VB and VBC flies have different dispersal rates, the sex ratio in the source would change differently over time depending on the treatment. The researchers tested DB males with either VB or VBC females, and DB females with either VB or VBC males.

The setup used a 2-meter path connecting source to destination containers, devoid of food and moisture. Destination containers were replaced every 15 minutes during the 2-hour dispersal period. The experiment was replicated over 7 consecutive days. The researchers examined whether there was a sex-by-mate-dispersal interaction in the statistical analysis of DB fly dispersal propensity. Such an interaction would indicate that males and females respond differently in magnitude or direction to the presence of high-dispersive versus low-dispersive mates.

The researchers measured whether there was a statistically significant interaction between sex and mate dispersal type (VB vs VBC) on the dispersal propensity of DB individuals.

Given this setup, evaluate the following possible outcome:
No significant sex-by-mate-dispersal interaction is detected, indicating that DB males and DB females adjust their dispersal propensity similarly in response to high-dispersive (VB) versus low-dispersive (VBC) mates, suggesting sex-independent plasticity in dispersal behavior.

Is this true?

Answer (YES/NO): NO